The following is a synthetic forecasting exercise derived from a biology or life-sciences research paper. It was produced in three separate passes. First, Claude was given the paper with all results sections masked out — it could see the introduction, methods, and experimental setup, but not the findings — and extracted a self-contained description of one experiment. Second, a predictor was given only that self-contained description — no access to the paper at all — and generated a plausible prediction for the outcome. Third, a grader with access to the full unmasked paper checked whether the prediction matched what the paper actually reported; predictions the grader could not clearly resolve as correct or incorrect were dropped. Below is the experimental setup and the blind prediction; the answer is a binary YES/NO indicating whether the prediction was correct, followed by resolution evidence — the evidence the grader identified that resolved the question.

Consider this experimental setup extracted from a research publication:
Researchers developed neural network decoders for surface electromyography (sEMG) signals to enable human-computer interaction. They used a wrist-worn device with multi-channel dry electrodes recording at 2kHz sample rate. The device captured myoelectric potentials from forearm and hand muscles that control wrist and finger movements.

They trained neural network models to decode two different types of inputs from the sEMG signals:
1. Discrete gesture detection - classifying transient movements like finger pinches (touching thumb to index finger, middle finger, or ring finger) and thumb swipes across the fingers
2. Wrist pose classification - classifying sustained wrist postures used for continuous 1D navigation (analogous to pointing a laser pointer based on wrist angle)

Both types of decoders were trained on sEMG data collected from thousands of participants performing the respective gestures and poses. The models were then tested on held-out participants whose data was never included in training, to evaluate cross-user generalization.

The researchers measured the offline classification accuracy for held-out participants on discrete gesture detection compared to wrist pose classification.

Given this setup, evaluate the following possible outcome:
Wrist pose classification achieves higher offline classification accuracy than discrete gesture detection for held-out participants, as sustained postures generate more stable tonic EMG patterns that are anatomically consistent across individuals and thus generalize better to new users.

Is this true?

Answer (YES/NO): NO